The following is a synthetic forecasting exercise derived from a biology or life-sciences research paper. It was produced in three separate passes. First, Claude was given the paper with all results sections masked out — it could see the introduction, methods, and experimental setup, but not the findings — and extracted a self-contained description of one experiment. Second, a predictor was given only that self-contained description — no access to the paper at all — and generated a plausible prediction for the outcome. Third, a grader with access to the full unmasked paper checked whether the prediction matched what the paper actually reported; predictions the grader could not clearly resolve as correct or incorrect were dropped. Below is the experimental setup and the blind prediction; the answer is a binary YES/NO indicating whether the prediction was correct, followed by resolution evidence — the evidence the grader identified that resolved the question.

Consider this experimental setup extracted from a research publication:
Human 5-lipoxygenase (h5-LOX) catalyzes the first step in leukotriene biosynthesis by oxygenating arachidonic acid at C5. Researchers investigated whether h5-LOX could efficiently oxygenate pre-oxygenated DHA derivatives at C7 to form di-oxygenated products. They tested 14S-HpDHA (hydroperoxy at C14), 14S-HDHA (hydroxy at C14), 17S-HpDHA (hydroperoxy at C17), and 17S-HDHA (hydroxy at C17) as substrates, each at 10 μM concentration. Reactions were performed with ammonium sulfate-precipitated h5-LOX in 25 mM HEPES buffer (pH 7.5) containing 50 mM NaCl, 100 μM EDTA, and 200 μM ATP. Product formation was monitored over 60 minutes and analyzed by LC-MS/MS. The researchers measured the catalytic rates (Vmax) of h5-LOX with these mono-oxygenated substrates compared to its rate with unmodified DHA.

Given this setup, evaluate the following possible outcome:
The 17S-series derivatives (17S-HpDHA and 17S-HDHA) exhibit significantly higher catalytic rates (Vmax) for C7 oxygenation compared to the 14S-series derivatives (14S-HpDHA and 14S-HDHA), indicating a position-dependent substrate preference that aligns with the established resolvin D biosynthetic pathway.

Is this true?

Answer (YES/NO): NO